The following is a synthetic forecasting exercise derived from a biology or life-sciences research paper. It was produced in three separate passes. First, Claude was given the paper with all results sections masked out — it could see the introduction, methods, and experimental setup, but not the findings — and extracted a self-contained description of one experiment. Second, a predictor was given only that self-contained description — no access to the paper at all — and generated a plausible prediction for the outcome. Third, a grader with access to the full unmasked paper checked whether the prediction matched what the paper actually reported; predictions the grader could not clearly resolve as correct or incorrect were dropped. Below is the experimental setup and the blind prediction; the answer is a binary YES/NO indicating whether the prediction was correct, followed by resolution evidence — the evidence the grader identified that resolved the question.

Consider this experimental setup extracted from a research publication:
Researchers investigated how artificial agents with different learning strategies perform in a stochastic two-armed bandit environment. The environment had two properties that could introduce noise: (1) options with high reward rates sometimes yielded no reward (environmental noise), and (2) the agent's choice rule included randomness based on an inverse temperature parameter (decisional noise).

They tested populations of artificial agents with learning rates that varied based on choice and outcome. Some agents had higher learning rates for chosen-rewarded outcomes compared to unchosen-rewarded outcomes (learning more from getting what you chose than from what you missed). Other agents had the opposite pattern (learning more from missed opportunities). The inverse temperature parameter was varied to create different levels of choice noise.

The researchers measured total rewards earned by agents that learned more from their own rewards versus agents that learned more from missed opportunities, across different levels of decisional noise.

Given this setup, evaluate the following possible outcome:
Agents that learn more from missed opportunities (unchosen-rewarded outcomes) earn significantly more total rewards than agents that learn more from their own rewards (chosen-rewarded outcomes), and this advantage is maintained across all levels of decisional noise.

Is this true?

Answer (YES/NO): NO